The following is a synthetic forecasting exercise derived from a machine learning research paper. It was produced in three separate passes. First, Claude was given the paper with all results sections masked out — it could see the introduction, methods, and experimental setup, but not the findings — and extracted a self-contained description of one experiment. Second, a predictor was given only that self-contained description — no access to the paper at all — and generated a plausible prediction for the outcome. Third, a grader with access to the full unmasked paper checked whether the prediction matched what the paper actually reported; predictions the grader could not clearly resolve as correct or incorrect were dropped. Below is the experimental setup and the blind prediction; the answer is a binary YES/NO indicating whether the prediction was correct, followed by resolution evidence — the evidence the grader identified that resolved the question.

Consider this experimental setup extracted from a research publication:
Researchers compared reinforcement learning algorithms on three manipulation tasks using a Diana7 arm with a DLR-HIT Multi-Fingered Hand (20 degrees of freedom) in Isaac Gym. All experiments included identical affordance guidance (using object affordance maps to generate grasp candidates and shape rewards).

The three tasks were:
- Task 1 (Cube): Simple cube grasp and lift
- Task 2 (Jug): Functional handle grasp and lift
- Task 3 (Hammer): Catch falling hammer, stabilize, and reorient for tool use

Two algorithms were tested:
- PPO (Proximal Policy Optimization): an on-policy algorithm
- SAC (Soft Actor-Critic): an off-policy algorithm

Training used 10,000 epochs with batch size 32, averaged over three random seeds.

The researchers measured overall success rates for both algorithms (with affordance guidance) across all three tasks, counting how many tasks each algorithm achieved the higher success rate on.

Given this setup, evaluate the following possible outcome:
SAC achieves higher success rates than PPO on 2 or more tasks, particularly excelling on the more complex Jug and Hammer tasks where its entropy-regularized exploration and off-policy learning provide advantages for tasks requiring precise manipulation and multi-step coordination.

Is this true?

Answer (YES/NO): NO